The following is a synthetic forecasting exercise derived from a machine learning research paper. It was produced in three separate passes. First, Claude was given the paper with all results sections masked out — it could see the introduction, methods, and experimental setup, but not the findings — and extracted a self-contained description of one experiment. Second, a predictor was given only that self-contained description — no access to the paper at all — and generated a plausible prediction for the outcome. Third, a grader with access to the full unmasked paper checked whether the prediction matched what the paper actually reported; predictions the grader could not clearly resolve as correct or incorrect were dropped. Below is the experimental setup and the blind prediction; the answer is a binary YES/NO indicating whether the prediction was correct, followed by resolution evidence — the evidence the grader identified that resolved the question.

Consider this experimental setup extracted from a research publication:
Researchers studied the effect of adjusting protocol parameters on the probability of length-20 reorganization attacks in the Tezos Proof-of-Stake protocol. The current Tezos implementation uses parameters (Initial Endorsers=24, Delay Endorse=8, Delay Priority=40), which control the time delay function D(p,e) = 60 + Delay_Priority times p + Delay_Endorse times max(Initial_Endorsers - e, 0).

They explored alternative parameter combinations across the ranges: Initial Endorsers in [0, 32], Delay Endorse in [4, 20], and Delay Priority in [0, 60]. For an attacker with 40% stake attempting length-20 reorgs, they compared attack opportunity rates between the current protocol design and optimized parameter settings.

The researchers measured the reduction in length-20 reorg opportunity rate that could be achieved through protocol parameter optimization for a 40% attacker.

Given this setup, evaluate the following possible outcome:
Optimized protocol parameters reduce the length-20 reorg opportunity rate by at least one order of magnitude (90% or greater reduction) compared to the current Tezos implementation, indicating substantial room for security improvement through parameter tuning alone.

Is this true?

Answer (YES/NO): YES